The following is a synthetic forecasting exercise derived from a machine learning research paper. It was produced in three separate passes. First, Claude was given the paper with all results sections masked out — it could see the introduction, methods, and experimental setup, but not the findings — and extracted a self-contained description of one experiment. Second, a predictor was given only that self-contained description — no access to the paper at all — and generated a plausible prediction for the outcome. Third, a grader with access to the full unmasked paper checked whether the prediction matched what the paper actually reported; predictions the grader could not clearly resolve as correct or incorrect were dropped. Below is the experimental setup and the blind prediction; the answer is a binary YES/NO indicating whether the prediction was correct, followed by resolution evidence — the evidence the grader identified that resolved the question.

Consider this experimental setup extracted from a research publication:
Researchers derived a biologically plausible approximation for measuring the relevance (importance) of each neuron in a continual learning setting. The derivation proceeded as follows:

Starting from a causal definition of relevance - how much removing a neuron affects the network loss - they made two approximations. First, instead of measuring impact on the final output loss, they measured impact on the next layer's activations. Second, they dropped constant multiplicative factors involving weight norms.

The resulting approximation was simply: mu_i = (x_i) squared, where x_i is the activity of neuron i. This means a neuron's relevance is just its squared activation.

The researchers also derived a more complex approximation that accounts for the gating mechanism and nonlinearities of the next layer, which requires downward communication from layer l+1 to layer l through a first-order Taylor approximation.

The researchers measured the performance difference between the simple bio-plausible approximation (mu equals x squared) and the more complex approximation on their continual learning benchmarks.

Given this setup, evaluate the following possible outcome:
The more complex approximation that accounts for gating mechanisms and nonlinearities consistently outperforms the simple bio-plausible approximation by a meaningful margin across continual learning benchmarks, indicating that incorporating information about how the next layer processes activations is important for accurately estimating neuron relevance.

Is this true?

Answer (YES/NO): NO